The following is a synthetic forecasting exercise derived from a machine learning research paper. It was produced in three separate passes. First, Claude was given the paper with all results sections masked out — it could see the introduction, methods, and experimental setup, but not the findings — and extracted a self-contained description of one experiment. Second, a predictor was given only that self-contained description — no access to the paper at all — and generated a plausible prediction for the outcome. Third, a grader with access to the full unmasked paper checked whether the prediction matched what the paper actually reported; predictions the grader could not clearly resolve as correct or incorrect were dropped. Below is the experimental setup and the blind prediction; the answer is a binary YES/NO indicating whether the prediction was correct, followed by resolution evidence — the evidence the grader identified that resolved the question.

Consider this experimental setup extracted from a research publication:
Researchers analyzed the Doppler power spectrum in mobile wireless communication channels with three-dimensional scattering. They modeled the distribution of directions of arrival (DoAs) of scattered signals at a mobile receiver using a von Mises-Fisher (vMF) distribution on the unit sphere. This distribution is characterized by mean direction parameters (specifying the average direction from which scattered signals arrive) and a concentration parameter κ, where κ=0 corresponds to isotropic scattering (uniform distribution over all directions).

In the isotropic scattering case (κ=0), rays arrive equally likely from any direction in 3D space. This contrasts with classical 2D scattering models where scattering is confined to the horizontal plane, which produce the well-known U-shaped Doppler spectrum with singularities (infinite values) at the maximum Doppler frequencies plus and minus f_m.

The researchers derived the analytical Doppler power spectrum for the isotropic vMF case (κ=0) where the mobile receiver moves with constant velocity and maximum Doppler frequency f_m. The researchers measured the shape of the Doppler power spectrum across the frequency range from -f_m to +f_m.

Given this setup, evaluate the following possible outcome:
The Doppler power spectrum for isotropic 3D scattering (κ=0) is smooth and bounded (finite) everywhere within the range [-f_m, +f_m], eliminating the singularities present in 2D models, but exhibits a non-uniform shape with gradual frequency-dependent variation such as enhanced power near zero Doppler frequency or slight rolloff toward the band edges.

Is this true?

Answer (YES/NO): NO